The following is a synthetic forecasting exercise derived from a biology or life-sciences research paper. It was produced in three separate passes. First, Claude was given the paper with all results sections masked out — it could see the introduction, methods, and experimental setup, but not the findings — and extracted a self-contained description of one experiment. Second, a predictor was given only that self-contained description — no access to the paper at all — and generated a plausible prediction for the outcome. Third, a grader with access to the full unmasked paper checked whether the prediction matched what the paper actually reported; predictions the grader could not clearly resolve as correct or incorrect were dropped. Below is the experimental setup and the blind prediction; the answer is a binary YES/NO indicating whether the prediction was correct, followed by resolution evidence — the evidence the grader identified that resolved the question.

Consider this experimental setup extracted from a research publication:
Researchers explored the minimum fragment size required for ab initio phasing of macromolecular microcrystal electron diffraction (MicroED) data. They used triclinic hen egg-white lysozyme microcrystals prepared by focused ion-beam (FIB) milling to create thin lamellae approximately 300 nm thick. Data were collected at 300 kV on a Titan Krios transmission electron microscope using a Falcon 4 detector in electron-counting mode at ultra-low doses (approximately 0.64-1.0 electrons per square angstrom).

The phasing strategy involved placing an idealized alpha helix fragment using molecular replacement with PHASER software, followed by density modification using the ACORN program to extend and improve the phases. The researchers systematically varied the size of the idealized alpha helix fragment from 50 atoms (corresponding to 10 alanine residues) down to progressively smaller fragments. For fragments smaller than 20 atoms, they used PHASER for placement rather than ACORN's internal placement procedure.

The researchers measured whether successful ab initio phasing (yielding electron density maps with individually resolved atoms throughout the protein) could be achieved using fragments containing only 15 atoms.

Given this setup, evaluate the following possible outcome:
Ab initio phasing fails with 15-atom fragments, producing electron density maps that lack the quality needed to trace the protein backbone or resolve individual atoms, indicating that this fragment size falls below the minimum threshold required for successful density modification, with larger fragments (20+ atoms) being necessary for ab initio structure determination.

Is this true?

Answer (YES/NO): NO